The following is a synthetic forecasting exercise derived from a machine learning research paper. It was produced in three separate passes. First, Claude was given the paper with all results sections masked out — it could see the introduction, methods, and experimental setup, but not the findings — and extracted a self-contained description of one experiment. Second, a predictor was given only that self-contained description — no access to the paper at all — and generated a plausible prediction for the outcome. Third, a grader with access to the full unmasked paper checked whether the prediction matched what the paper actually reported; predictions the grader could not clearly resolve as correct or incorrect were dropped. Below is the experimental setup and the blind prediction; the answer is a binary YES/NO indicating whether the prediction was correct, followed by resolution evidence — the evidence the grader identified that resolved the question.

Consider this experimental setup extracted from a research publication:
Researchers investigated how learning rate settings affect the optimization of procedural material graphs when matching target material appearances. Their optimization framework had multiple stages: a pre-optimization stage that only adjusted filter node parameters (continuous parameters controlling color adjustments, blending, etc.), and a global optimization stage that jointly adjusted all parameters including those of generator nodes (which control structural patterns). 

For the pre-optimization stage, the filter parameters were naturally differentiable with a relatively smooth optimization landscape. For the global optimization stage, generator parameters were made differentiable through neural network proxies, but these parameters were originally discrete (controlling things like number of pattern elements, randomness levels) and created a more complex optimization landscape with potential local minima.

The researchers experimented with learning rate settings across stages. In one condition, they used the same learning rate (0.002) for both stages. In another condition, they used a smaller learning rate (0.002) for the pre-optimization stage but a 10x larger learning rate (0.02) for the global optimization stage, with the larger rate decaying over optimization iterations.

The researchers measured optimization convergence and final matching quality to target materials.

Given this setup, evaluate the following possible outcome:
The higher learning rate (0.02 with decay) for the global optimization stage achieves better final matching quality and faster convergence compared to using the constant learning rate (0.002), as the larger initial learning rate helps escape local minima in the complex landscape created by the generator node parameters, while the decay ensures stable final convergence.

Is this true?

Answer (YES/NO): YES